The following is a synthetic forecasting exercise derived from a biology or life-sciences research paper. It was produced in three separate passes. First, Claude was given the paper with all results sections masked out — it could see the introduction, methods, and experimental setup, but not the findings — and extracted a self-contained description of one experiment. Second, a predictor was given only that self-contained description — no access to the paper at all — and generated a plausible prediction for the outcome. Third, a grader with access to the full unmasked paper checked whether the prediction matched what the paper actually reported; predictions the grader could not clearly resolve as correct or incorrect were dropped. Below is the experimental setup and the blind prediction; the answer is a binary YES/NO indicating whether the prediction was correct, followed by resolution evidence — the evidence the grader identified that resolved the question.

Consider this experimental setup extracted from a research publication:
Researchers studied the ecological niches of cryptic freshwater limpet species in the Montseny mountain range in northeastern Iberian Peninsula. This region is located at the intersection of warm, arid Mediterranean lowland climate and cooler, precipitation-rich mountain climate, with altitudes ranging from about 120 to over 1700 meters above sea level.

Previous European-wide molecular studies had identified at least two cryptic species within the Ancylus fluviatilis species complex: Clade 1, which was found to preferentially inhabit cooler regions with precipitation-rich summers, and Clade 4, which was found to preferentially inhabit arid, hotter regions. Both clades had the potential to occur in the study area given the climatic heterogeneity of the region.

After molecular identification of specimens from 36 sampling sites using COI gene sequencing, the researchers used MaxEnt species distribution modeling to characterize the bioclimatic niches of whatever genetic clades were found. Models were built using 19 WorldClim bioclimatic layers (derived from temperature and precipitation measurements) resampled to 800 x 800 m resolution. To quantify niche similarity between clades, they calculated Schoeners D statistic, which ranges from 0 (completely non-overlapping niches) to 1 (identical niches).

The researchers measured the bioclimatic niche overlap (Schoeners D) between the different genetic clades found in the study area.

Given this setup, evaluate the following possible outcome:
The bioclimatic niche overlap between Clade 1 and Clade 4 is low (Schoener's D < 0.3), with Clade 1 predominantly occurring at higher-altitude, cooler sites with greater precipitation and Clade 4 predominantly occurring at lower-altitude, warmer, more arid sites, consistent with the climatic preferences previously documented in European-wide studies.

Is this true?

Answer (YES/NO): NO